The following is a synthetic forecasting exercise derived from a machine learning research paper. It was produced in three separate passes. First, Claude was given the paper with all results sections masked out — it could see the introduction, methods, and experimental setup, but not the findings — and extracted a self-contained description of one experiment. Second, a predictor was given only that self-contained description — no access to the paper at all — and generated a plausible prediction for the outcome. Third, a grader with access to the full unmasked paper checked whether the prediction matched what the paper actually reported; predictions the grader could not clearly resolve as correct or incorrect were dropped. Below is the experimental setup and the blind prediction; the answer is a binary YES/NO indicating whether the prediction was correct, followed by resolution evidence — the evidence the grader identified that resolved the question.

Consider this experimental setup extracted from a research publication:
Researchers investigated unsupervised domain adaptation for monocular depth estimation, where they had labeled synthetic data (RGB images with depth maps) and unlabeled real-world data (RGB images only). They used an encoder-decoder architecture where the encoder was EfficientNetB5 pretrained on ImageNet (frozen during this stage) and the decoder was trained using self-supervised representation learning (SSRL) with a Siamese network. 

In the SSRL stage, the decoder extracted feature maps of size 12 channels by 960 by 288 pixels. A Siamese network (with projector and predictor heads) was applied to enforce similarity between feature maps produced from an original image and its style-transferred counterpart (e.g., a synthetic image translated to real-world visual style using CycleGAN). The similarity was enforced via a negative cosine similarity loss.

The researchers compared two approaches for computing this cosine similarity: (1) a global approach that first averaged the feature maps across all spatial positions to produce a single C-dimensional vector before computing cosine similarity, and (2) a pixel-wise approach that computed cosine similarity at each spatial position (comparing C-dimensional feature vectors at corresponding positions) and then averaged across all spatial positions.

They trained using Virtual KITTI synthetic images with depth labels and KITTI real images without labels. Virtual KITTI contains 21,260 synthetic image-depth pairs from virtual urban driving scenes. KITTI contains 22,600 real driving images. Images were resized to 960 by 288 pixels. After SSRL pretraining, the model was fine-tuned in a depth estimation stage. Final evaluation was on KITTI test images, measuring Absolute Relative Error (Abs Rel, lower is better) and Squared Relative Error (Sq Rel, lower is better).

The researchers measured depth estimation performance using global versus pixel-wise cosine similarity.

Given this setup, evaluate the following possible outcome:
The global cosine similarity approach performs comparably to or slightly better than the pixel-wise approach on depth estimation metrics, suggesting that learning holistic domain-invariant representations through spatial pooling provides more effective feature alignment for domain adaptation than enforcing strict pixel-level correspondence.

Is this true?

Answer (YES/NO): NO